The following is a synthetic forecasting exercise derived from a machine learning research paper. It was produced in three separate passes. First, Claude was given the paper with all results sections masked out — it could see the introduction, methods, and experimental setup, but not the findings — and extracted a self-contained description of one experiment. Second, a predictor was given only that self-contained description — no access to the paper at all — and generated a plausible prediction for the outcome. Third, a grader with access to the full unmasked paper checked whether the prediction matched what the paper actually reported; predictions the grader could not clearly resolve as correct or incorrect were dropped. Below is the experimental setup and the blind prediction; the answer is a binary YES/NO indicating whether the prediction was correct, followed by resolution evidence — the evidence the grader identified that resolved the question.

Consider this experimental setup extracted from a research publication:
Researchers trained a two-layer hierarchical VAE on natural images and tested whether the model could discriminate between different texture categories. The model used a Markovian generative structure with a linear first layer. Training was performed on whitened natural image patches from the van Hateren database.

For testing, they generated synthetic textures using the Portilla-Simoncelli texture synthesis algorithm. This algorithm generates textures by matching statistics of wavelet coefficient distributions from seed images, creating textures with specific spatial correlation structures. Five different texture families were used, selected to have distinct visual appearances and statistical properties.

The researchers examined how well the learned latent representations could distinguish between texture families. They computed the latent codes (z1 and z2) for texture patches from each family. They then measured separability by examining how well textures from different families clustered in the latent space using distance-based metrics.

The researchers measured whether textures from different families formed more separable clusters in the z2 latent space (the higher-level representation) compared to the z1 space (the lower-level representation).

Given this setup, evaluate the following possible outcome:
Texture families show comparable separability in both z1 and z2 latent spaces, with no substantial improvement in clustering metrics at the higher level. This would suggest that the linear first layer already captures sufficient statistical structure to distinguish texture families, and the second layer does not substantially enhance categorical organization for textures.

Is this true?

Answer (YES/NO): NO